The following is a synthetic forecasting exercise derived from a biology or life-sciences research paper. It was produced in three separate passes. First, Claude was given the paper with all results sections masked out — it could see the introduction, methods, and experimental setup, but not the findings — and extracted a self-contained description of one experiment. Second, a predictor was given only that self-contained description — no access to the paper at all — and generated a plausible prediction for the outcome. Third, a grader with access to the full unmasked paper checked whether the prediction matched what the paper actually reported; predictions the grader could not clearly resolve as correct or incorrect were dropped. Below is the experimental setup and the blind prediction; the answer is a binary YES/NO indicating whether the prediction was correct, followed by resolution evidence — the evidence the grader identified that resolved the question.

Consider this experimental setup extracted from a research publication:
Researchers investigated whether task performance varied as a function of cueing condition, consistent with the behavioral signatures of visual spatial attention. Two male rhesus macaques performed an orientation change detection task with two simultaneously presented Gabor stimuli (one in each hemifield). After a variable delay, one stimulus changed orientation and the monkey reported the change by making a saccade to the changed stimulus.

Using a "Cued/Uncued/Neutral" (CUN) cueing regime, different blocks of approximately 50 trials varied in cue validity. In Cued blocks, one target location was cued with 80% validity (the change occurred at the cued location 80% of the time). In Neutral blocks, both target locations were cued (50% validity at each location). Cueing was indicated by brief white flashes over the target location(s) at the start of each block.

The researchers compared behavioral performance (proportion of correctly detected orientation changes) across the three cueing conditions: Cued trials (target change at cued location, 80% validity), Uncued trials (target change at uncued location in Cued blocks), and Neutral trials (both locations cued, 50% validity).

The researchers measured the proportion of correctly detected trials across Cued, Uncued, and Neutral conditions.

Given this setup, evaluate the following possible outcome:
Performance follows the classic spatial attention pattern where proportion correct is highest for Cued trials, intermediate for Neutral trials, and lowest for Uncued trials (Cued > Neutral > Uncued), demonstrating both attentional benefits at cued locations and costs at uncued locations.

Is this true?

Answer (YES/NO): YES